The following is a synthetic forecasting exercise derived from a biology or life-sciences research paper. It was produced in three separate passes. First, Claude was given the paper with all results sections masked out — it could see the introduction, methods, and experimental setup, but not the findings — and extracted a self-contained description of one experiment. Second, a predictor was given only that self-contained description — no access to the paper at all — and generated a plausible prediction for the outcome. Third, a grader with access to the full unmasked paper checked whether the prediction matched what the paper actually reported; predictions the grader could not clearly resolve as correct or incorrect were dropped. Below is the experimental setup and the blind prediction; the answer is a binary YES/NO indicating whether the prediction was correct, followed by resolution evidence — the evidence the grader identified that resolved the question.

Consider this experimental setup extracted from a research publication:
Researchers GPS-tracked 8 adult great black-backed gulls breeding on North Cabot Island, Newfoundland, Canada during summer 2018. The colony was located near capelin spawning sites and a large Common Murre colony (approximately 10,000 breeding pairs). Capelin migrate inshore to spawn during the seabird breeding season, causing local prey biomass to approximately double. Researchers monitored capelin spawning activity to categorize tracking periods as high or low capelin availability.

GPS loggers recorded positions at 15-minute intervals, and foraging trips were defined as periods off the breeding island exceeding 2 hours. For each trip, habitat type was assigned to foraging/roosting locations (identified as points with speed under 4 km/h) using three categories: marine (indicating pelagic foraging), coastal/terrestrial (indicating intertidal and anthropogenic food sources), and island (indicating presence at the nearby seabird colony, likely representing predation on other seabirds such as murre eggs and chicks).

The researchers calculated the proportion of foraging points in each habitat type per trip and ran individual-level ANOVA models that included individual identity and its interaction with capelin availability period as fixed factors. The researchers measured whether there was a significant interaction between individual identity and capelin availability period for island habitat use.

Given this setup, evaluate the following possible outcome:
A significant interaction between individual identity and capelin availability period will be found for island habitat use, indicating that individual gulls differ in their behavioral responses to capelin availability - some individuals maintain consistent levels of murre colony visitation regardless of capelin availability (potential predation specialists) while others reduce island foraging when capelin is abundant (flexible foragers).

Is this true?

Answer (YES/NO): NO